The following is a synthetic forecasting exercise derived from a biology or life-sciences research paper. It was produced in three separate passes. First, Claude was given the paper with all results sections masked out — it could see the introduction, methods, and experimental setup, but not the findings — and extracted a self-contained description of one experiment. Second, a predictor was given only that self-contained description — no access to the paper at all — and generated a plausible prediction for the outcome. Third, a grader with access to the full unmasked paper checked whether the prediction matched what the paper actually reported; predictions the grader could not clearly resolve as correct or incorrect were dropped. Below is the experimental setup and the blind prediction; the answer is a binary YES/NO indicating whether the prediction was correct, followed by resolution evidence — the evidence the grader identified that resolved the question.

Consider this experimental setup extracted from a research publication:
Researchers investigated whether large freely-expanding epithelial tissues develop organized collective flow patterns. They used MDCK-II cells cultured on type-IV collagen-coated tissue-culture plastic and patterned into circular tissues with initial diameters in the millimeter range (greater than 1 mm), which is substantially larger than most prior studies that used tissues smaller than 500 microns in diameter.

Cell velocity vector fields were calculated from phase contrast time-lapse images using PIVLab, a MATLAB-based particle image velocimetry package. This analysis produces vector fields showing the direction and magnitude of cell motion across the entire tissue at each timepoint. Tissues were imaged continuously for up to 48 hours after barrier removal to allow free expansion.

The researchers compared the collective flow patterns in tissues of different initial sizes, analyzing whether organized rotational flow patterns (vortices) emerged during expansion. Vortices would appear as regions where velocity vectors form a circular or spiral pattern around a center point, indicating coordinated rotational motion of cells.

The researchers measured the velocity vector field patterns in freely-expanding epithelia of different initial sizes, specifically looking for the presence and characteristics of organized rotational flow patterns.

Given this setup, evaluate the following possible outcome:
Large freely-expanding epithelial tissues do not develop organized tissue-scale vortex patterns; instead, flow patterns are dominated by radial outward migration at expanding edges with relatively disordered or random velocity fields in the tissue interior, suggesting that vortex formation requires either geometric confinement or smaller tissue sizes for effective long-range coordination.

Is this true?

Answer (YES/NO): NO